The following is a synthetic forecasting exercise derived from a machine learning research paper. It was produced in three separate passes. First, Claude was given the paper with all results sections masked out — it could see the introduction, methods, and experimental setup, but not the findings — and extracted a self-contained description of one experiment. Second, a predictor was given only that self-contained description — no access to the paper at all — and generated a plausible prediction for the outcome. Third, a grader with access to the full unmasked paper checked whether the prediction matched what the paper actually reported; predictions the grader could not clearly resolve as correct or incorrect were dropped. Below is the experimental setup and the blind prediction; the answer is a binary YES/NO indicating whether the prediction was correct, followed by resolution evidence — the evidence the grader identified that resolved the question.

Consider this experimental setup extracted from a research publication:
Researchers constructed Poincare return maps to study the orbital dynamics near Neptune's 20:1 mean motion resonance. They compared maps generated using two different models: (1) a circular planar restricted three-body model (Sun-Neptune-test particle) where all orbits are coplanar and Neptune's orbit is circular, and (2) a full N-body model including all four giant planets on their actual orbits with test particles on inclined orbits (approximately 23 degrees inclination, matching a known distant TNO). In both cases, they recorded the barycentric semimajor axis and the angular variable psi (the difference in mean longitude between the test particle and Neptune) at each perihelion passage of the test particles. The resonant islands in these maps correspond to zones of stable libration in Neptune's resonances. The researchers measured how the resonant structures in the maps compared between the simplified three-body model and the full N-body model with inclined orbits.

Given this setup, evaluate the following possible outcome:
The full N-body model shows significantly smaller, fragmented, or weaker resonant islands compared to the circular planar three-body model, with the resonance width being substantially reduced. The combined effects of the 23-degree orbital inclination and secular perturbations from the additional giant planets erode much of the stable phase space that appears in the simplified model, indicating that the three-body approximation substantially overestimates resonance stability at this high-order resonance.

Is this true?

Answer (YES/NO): NO